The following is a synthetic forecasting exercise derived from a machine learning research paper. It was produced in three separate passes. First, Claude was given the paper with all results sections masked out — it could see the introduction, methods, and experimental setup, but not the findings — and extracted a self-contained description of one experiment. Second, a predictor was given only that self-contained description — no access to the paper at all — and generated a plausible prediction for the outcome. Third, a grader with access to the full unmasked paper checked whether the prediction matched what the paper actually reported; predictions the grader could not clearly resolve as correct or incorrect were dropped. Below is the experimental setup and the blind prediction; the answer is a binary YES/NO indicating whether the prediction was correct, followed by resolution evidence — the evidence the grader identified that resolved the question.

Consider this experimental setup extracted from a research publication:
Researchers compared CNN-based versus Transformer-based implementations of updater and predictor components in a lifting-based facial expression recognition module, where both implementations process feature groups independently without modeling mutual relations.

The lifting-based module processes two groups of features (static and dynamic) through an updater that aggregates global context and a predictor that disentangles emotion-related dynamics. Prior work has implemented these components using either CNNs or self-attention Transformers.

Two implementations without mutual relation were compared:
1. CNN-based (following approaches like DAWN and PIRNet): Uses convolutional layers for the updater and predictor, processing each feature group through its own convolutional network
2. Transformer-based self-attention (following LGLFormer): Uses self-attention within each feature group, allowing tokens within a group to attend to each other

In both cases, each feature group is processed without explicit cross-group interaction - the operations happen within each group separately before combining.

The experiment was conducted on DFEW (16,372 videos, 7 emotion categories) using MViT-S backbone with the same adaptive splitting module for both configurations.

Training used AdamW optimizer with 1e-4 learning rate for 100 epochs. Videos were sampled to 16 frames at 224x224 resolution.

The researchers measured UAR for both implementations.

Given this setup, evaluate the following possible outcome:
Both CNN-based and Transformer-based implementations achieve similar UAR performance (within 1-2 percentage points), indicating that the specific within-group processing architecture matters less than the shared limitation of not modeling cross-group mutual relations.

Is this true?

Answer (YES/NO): YES